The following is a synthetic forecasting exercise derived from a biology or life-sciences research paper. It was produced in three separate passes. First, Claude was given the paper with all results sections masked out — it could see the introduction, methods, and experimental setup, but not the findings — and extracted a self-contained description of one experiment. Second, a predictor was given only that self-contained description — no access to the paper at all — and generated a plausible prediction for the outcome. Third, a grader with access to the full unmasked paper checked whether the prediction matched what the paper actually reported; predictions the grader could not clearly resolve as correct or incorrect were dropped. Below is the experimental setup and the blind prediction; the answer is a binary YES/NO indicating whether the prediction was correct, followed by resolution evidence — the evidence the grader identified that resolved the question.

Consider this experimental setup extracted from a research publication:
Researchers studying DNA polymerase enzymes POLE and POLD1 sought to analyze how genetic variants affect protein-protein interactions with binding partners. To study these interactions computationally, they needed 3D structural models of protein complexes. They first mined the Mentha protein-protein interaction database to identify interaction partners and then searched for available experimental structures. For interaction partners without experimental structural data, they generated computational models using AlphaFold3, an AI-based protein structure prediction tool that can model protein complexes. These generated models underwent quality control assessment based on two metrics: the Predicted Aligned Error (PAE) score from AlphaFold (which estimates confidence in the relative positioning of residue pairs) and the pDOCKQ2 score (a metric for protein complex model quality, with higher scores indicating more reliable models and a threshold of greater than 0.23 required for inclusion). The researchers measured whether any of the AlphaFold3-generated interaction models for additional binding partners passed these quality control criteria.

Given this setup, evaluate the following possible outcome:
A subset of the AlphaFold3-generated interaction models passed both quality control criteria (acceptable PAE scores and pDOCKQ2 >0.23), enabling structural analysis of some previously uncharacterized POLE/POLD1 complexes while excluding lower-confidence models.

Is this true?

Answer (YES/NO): NO